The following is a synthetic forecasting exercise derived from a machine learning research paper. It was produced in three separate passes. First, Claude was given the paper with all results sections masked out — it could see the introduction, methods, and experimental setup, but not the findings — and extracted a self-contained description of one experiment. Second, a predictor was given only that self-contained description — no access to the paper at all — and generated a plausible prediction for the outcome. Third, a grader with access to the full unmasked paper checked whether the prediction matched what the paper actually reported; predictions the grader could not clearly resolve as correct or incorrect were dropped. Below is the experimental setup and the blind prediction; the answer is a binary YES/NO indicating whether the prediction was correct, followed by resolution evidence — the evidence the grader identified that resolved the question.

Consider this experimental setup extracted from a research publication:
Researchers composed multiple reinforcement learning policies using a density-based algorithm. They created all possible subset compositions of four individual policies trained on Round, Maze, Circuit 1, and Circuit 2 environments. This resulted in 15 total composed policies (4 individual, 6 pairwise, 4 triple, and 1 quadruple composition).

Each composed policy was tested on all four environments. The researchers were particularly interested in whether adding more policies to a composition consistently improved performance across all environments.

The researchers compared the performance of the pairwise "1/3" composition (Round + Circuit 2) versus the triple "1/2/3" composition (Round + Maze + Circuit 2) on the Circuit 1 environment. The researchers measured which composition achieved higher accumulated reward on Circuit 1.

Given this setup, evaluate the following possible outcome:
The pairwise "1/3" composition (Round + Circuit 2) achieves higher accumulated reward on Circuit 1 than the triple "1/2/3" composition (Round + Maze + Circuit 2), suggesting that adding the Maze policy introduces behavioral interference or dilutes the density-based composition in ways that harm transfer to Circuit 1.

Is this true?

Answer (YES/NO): NO